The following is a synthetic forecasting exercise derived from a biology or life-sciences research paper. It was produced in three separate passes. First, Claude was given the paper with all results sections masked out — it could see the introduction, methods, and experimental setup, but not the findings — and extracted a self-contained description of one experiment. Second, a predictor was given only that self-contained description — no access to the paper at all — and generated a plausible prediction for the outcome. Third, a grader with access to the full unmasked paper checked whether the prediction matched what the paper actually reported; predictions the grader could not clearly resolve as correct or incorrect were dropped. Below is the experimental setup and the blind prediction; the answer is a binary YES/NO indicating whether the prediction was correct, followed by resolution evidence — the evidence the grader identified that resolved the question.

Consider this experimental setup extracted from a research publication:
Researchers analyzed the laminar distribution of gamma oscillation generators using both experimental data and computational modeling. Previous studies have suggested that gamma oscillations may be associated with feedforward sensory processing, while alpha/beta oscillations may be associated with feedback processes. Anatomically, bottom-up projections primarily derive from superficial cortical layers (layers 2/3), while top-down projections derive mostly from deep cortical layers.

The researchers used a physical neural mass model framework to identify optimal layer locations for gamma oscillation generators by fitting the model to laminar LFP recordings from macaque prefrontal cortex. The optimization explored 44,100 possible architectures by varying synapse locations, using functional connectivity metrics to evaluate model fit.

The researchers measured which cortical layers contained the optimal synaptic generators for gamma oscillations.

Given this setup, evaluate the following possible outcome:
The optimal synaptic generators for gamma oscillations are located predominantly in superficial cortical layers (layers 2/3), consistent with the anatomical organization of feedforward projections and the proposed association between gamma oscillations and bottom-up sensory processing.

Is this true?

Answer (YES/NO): YES